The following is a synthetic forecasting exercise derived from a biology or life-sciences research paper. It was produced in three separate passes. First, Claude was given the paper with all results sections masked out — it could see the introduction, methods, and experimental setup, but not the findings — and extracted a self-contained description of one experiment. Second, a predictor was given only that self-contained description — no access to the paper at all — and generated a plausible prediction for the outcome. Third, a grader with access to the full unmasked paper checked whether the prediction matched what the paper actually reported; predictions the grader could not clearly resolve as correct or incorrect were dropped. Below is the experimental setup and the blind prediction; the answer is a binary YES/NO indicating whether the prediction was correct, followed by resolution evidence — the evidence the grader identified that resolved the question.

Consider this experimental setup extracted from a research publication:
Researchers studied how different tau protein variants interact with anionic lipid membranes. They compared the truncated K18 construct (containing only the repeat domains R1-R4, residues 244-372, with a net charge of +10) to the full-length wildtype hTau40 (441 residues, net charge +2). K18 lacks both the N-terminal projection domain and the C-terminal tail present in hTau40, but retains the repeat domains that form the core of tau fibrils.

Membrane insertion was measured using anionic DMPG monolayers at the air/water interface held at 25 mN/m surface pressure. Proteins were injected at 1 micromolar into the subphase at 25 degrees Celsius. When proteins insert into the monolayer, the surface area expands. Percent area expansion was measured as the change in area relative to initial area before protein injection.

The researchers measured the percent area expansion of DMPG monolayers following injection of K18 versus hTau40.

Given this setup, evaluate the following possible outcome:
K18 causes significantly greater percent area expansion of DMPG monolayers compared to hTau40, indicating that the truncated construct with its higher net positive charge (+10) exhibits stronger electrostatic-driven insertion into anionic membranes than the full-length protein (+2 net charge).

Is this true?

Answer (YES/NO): YES